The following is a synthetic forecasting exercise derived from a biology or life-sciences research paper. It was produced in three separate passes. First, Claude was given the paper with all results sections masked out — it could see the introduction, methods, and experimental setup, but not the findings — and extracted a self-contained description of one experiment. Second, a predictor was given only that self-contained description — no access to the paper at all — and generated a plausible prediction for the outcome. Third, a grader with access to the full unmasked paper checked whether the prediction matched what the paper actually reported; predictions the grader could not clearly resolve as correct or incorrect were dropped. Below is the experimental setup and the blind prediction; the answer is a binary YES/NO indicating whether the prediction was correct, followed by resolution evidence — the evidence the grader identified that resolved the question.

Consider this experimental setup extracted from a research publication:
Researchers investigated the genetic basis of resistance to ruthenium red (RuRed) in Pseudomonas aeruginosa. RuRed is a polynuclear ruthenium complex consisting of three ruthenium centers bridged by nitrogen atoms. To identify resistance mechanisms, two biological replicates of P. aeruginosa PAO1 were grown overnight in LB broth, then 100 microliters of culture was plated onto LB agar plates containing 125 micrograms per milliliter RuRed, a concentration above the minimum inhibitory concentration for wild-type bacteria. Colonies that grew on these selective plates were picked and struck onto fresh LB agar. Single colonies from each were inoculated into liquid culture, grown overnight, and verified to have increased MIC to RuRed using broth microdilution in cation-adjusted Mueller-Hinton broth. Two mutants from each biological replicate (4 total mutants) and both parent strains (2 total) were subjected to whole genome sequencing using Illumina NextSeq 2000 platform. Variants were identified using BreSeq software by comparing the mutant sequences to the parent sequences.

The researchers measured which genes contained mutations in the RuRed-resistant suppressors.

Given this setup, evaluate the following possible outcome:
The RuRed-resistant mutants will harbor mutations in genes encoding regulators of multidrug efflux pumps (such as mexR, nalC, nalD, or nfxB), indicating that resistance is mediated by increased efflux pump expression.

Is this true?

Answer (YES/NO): NO